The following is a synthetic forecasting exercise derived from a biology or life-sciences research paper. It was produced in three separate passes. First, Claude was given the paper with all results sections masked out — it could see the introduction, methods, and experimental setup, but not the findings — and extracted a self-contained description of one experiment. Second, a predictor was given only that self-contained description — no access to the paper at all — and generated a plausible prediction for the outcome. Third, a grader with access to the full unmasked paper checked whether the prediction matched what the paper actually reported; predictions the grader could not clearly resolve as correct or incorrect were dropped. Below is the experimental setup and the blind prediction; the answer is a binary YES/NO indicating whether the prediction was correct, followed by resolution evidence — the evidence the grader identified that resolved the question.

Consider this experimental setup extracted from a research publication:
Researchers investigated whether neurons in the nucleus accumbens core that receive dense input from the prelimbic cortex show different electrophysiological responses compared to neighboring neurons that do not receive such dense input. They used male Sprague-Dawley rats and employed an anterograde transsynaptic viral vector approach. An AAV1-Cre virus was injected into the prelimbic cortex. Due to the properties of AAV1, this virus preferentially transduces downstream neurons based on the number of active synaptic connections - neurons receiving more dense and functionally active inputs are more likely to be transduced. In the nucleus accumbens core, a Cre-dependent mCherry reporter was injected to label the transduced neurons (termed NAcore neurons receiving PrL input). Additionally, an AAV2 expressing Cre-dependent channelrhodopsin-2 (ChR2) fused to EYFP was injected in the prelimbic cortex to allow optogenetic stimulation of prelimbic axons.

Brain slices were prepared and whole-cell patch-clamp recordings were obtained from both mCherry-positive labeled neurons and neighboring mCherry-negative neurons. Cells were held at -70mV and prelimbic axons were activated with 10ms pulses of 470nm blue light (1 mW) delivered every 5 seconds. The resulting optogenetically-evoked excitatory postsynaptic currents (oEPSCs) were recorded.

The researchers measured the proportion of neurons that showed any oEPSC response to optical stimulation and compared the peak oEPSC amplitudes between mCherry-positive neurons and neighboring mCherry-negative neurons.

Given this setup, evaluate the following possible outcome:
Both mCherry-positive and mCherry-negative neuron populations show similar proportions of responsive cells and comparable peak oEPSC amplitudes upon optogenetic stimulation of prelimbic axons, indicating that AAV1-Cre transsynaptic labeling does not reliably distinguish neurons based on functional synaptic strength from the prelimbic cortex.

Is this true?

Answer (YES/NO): NO